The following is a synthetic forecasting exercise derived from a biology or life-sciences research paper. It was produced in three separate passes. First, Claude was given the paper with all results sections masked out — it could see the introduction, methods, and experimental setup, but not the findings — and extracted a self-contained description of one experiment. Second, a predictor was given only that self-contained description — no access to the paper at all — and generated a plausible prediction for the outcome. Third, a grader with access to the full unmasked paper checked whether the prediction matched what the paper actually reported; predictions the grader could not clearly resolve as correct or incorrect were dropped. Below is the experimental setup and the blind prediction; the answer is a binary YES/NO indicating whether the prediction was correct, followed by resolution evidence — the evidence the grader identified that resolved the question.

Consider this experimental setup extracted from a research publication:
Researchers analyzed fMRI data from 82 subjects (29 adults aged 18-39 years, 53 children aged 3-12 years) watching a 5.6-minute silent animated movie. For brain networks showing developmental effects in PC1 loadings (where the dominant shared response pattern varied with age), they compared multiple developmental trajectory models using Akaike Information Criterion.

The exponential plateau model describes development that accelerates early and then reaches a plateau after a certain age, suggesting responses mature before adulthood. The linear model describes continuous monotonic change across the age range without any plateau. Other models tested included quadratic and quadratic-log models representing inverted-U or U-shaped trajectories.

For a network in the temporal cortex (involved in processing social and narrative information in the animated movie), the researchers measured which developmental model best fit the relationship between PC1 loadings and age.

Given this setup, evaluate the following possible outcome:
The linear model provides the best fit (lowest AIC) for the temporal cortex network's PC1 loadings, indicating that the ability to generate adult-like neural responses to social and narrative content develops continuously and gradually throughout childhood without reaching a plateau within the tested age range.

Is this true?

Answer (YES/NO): NO